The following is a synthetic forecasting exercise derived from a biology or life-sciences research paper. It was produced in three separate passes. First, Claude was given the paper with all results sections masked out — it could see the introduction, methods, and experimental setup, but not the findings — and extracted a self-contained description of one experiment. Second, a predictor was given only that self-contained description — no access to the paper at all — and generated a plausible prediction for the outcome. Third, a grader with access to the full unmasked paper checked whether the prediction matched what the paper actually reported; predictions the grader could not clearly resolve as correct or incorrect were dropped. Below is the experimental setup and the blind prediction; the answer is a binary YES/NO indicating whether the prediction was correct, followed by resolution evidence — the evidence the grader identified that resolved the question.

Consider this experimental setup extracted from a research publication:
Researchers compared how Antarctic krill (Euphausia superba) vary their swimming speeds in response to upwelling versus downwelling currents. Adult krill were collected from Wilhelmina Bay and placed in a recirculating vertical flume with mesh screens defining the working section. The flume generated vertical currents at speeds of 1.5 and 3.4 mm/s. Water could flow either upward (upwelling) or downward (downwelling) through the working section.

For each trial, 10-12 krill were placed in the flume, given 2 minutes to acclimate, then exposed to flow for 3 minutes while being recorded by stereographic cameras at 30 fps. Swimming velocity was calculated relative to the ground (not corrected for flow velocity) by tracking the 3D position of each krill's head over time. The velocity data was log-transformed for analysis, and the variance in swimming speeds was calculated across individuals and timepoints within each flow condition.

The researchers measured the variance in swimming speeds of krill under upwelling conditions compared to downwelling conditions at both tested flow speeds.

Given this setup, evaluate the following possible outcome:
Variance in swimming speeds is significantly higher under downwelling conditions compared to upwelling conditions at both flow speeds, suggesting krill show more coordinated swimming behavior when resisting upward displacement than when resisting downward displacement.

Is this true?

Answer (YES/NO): YES